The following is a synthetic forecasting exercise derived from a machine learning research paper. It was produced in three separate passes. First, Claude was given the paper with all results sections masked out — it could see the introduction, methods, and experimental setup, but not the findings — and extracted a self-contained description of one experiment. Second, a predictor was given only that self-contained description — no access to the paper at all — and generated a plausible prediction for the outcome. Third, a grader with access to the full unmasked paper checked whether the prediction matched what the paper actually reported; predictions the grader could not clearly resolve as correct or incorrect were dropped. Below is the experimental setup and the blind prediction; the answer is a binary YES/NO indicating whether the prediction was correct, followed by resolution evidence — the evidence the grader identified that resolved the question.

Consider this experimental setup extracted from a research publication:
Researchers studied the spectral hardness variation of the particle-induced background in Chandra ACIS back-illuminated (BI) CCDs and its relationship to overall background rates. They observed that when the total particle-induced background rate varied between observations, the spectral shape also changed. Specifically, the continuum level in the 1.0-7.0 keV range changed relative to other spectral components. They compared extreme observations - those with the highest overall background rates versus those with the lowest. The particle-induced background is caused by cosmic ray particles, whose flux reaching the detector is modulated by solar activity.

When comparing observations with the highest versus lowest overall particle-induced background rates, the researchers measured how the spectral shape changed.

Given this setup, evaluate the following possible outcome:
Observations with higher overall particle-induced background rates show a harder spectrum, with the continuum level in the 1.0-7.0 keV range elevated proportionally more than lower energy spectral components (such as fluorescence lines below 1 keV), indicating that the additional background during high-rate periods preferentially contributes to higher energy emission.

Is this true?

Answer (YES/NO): NO